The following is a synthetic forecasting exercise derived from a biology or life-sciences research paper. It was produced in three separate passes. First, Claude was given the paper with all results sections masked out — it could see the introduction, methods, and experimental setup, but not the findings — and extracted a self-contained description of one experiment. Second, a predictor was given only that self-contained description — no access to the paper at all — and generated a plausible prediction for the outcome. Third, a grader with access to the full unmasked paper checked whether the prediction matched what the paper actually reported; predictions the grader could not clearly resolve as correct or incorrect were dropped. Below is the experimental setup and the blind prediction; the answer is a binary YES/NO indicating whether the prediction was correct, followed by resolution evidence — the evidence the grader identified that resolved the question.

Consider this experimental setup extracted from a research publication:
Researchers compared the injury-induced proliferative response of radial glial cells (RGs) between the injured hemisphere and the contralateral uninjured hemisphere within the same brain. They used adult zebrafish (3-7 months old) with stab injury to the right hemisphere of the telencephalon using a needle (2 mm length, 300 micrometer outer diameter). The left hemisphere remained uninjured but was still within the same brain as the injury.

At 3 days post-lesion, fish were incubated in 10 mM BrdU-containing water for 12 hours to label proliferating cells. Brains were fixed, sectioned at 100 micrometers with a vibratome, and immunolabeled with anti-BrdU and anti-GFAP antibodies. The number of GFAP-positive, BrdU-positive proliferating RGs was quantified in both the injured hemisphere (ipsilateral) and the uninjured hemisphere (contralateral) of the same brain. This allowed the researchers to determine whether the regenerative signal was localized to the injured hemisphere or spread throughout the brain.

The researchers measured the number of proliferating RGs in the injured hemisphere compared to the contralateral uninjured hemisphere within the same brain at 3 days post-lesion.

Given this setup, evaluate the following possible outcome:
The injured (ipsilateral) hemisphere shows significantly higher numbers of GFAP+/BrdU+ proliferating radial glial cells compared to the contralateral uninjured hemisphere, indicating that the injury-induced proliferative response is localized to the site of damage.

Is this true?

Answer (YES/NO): YES